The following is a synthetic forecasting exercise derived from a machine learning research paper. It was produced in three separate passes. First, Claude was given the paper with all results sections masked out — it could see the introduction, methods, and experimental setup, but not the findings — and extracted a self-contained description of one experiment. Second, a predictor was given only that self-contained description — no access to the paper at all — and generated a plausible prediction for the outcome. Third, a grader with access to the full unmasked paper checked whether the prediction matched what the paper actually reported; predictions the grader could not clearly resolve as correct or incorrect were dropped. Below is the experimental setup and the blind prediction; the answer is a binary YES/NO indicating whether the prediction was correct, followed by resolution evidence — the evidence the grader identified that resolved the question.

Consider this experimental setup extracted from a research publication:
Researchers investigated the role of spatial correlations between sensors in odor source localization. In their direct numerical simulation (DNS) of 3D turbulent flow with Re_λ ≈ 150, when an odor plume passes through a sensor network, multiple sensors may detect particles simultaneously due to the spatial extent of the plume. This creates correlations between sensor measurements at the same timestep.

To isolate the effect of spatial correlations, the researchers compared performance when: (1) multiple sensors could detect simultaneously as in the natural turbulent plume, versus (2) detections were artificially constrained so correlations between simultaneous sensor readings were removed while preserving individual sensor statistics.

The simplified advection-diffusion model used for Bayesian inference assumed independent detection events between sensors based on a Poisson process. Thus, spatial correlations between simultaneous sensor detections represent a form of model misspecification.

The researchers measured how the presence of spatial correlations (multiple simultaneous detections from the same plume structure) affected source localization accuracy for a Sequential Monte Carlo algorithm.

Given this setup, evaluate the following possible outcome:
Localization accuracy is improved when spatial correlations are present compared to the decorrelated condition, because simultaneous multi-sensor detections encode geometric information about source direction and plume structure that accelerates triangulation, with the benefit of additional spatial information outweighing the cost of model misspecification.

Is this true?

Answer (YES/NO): NO